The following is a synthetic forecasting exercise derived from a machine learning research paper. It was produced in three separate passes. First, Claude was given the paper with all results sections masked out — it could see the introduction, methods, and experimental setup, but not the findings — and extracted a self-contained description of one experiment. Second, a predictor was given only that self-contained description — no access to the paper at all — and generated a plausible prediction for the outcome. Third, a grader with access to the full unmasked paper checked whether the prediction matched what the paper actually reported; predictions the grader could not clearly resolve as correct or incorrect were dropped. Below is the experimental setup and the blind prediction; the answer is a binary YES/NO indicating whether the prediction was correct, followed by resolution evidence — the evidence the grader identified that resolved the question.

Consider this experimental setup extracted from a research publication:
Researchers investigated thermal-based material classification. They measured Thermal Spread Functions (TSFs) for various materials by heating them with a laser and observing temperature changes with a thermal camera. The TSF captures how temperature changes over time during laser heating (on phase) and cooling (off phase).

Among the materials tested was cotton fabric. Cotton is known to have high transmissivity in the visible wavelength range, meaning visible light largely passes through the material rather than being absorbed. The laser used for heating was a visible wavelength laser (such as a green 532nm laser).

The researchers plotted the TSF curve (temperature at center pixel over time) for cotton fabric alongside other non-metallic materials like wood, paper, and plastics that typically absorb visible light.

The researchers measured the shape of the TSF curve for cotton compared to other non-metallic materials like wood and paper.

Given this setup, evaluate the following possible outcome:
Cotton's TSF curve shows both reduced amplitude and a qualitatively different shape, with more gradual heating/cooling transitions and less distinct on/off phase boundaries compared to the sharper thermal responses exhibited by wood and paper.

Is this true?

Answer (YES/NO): NO